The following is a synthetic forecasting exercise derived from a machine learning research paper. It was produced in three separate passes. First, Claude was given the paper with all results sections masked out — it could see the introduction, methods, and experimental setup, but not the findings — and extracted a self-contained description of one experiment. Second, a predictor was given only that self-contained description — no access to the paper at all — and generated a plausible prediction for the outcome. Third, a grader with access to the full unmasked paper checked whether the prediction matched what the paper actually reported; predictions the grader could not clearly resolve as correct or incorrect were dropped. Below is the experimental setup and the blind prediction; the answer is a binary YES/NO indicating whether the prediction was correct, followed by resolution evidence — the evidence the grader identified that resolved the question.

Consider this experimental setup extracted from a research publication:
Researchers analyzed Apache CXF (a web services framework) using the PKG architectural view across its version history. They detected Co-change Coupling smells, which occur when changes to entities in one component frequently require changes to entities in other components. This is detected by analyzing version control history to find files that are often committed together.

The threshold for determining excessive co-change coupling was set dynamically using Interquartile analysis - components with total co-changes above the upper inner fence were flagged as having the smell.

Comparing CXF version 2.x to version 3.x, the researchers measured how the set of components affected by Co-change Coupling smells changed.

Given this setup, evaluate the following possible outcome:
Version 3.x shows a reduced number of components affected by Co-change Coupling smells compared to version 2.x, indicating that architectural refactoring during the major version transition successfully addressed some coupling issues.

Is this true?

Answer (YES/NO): NO